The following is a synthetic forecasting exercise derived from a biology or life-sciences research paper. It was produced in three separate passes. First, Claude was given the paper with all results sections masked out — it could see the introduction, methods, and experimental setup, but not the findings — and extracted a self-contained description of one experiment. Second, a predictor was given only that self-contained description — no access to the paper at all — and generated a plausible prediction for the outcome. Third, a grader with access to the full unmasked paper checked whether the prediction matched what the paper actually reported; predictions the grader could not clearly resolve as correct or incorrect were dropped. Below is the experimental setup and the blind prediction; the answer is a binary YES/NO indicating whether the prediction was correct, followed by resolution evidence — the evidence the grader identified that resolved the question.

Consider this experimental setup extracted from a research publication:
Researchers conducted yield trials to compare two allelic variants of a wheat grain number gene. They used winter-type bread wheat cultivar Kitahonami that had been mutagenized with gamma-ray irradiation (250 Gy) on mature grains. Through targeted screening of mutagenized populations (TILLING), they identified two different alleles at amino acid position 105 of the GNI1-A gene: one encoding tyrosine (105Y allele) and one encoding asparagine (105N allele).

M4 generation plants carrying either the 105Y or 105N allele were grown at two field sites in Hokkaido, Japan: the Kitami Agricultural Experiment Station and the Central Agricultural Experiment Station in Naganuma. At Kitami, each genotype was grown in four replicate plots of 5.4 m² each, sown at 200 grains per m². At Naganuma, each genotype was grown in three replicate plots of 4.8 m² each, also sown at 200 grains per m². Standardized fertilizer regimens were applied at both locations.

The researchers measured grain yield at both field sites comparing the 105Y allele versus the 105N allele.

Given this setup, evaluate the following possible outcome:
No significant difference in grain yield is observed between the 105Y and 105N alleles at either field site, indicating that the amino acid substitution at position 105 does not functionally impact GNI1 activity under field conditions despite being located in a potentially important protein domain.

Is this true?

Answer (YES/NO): NO